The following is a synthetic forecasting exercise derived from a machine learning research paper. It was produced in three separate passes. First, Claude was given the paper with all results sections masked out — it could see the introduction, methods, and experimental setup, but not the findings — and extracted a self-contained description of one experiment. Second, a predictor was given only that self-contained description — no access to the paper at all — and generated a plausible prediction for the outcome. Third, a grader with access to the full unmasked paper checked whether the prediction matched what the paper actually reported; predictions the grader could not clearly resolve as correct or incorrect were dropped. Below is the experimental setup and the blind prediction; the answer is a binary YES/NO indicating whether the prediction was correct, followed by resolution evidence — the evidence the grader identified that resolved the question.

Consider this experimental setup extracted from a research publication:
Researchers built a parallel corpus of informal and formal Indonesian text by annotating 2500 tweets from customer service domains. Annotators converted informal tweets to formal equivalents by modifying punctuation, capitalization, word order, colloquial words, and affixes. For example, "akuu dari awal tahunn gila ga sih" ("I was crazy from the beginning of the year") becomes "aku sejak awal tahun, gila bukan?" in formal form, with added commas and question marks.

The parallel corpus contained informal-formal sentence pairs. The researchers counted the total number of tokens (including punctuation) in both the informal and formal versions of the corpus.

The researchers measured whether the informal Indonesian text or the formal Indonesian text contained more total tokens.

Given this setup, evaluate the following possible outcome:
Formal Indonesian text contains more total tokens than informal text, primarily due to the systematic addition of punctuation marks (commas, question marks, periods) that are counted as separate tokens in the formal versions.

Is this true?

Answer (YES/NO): YES